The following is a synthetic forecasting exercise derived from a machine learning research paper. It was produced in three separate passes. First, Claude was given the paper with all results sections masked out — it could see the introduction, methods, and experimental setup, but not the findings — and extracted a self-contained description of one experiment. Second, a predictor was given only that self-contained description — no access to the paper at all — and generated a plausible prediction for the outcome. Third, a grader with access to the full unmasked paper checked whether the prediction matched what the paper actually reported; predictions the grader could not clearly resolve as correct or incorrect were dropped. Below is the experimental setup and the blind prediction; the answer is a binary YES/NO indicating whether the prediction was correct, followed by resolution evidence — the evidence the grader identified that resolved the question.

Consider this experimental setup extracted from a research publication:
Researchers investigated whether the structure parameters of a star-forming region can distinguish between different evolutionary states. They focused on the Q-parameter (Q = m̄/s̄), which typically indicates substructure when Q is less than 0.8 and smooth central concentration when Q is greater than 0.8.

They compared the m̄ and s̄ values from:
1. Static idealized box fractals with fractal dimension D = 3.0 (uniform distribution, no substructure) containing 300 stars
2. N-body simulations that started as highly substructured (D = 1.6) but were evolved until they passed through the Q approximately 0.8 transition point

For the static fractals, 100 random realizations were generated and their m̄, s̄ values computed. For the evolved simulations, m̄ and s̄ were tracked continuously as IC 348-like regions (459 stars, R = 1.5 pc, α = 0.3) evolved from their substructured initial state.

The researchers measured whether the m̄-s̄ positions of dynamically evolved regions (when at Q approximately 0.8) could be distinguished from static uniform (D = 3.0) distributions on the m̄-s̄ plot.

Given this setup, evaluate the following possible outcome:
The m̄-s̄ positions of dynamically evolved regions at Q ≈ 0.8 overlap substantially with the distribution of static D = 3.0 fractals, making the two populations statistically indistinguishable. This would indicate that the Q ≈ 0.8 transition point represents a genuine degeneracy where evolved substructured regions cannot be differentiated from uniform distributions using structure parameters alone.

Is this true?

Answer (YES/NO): NO